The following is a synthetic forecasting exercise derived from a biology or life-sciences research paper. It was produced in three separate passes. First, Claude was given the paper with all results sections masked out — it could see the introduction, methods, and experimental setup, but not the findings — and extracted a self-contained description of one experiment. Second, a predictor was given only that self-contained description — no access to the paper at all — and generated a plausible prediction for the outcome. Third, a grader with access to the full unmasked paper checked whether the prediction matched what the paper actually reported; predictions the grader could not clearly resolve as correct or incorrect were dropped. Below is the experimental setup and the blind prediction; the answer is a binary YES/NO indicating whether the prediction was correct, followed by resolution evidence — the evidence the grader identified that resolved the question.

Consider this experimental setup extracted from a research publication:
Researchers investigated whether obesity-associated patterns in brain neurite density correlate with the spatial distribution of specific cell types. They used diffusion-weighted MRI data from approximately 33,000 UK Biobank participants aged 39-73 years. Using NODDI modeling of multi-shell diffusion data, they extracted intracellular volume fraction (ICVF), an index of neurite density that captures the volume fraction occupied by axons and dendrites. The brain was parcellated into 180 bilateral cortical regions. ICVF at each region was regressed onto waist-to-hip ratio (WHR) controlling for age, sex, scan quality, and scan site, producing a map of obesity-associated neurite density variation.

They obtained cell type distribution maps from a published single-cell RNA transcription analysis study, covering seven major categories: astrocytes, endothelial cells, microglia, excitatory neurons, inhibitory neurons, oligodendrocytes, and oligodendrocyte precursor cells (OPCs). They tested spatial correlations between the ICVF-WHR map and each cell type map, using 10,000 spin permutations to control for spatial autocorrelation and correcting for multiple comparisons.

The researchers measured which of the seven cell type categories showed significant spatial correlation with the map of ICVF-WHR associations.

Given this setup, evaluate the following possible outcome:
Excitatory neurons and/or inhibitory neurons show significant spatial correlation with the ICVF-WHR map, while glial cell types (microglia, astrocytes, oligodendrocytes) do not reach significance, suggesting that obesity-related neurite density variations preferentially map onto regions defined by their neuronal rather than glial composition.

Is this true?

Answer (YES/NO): NO